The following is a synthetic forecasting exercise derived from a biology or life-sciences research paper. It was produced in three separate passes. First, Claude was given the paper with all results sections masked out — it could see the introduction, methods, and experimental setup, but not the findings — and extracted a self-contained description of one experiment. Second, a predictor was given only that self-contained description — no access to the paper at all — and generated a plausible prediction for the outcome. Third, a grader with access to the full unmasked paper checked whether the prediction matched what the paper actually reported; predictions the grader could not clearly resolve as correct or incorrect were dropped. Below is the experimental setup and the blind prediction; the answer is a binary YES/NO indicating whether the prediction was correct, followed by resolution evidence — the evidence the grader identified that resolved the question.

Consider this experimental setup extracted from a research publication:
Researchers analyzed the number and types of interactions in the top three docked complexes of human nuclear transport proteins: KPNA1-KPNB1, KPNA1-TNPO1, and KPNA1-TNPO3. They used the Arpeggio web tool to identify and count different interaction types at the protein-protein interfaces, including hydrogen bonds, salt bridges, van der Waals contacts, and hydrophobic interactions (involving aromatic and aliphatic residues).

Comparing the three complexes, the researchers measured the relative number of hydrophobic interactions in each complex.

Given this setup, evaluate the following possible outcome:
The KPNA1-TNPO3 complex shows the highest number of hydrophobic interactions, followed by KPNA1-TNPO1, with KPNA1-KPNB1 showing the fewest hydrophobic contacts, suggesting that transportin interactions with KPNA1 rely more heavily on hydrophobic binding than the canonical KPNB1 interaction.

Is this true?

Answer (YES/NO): NO